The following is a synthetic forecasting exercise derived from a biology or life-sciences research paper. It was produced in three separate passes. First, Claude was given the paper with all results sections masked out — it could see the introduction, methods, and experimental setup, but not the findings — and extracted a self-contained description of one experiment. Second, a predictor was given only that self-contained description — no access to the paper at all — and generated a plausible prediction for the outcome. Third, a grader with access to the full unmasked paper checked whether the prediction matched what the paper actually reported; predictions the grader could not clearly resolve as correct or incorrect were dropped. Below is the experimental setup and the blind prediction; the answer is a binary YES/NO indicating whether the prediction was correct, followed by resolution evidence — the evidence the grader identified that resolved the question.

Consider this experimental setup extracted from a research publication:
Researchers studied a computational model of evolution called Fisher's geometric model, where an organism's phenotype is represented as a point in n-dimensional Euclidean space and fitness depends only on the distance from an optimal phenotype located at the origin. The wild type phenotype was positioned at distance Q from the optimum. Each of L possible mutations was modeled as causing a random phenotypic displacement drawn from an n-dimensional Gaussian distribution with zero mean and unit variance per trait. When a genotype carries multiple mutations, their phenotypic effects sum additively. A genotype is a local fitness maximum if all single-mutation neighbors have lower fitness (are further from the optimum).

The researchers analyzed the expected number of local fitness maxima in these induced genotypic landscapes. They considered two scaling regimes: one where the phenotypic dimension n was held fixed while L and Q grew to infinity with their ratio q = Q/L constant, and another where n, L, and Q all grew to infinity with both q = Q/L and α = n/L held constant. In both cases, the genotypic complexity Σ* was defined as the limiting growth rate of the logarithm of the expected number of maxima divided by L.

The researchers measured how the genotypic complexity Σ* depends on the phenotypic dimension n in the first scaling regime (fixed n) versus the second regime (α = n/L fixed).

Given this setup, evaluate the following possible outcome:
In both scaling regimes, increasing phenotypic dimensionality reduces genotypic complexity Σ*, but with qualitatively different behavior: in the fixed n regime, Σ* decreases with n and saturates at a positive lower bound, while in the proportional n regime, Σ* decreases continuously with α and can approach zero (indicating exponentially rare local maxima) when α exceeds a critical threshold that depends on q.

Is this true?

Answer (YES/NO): NO